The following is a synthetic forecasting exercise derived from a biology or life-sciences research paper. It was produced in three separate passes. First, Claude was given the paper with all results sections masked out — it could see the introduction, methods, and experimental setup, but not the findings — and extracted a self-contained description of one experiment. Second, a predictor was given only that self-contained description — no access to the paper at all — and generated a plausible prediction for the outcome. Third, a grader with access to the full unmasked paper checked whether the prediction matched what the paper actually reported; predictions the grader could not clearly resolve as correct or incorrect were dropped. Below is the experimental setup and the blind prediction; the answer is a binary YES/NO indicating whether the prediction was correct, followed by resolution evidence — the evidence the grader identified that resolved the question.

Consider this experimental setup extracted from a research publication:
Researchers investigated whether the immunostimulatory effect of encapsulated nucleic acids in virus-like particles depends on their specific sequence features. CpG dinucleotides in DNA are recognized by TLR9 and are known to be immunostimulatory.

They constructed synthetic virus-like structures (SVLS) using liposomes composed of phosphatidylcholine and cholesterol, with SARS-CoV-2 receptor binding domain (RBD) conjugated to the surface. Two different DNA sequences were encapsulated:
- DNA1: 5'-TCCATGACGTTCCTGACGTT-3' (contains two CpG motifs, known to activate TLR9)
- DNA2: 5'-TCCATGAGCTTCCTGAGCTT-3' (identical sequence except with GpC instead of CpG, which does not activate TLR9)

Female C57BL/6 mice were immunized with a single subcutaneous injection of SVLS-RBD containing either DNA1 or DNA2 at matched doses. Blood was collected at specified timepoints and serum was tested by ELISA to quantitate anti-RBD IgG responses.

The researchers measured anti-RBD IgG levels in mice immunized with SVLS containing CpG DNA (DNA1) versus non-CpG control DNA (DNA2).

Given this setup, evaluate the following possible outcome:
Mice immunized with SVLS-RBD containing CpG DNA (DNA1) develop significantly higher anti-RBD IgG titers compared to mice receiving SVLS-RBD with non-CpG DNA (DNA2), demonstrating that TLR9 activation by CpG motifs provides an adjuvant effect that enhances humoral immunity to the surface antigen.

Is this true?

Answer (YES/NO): NO